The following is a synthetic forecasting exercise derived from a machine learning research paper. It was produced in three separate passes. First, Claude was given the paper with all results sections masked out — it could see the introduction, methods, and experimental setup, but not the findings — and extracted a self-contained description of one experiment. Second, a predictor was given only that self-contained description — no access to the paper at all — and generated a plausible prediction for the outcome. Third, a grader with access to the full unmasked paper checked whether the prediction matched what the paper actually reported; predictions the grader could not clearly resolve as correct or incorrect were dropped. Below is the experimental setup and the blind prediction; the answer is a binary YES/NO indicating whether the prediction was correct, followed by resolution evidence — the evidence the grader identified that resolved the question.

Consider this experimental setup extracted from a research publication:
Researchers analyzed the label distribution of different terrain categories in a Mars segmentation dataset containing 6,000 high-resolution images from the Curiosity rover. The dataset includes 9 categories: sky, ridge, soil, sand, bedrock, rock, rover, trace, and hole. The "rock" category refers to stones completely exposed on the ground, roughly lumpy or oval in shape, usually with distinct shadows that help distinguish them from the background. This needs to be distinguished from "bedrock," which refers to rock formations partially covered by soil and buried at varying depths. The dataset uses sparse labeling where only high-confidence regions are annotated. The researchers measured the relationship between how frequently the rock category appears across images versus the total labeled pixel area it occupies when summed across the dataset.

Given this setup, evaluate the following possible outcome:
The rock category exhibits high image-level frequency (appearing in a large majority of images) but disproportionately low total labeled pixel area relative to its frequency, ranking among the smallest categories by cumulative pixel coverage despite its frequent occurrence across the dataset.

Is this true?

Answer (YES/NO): YES